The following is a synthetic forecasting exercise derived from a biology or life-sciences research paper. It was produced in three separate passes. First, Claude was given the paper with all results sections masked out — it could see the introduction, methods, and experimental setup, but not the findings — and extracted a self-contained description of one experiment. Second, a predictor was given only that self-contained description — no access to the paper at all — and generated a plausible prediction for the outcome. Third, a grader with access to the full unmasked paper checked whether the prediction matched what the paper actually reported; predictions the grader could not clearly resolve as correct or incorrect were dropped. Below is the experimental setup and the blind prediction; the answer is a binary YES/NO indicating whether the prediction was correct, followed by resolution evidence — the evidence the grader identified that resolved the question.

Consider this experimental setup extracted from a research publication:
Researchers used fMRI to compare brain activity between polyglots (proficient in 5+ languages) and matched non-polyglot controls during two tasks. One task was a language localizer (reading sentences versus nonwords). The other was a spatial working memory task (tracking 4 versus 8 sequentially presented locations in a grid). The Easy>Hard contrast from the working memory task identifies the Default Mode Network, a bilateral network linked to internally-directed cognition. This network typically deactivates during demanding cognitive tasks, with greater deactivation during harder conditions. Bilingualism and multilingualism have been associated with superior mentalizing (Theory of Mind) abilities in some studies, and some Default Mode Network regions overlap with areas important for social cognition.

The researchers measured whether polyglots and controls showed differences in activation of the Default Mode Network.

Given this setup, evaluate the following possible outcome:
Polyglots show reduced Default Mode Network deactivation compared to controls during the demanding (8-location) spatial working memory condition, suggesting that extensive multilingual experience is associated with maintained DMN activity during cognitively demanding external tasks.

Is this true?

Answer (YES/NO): NO